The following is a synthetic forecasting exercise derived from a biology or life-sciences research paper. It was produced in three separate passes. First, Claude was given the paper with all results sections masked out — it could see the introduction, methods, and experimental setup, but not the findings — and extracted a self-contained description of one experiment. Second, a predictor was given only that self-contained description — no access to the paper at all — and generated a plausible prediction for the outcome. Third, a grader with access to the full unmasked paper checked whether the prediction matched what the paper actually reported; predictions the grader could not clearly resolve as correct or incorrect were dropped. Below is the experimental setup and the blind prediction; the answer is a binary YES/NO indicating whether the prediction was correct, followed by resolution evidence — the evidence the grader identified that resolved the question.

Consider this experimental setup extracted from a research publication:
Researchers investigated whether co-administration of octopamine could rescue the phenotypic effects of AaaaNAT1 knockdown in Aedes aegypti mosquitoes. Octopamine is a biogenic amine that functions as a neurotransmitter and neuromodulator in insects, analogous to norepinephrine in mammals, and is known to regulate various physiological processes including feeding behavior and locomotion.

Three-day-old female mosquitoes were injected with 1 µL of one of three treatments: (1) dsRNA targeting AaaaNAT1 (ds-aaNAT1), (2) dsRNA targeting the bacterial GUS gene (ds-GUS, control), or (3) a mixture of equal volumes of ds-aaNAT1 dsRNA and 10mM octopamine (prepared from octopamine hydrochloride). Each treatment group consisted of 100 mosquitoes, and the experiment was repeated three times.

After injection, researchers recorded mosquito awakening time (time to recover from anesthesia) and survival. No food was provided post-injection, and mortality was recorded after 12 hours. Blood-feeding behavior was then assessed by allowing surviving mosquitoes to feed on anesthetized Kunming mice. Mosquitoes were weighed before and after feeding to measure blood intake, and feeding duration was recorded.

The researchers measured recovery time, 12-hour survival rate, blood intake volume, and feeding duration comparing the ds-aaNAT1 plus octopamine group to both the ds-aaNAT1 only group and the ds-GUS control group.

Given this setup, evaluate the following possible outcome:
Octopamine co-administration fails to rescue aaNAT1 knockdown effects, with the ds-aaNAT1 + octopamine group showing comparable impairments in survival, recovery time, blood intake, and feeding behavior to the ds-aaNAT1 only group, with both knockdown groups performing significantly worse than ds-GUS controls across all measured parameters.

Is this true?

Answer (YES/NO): NO